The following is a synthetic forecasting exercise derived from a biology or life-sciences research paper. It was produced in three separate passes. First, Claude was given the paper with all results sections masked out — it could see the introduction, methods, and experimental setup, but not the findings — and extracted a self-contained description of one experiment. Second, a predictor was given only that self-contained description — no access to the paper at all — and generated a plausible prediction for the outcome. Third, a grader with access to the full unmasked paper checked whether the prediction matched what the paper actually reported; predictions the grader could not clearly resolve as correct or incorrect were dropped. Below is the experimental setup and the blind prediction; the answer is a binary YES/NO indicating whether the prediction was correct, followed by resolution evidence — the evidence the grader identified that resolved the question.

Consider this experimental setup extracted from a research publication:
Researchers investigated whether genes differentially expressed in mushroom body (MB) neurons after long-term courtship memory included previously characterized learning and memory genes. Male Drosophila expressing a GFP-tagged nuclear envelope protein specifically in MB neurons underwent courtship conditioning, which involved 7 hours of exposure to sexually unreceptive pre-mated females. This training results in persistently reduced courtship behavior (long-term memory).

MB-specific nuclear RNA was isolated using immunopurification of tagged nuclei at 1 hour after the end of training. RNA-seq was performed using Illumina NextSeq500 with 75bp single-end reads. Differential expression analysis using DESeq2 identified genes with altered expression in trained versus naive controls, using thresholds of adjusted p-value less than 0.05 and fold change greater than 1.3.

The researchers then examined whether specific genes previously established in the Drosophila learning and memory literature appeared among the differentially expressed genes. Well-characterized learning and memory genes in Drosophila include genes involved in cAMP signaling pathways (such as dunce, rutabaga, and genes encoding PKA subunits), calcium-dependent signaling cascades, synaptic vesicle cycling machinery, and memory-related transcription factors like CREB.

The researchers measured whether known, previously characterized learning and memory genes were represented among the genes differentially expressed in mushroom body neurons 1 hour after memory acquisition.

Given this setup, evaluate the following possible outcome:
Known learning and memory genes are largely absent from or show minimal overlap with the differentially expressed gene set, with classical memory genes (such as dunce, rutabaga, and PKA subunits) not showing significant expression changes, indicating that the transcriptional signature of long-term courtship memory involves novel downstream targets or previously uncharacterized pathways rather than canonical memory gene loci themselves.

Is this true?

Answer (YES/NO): NO